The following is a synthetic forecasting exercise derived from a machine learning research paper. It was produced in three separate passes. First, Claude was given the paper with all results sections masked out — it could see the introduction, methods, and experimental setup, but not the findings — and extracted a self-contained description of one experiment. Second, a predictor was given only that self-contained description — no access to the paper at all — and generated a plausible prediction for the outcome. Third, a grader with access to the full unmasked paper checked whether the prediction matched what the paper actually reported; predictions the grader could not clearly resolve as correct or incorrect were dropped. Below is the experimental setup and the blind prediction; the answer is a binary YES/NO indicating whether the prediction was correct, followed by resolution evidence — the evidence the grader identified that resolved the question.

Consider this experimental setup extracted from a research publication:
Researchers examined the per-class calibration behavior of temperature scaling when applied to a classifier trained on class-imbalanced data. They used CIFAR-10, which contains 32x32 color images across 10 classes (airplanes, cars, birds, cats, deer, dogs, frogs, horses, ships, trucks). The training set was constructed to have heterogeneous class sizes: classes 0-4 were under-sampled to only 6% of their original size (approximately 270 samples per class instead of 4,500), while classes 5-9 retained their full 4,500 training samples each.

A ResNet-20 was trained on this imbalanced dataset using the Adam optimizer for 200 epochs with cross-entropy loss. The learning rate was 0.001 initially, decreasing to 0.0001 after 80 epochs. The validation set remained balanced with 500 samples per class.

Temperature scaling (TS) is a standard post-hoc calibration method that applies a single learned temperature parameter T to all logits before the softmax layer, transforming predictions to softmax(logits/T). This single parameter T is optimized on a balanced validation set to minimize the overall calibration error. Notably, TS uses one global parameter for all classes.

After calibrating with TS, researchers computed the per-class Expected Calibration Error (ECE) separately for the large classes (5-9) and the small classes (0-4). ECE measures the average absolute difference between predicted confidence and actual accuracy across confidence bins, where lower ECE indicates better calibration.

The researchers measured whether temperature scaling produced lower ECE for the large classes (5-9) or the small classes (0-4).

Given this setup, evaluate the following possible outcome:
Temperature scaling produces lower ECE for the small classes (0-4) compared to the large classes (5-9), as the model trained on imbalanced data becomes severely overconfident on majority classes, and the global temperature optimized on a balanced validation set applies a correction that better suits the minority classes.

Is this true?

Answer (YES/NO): NO